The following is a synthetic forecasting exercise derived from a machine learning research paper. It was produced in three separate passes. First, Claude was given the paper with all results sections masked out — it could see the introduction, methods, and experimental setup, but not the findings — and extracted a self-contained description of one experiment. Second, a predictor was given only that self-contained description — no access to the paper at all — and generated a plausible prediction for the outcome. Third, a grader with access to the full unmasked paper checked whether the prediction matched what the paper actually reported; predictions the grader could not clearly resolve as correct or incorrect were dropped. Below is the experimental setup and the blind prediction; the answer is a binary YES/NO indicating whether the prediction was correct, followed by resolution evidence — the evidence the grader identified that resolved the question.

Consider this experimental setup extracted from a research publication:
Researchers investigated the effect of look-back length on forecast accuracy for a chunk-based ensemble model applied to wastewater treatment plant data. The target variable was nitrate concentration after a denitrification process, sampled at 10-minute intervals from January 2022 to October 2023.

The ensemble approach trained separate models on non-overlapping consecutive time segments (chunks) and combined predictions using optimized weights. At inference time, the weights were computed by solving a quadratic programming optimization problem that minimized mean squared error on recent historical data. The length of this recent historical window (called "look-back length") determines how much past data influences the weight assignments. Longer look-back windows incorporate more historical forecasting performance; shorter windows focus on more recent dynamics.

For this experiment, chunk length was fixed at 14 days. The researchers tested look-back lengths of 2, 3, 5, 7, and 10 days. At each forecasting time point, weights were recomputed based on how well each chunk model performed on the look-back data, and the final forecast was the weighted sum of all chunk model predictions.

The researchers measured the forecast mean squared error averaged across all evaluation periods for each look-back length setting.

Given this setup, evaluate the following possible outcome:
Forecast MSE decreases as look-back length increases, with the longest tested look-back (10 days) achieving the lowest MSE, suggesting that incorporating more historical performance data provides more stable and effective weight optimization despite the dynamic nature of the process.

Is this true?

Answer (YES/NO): NO